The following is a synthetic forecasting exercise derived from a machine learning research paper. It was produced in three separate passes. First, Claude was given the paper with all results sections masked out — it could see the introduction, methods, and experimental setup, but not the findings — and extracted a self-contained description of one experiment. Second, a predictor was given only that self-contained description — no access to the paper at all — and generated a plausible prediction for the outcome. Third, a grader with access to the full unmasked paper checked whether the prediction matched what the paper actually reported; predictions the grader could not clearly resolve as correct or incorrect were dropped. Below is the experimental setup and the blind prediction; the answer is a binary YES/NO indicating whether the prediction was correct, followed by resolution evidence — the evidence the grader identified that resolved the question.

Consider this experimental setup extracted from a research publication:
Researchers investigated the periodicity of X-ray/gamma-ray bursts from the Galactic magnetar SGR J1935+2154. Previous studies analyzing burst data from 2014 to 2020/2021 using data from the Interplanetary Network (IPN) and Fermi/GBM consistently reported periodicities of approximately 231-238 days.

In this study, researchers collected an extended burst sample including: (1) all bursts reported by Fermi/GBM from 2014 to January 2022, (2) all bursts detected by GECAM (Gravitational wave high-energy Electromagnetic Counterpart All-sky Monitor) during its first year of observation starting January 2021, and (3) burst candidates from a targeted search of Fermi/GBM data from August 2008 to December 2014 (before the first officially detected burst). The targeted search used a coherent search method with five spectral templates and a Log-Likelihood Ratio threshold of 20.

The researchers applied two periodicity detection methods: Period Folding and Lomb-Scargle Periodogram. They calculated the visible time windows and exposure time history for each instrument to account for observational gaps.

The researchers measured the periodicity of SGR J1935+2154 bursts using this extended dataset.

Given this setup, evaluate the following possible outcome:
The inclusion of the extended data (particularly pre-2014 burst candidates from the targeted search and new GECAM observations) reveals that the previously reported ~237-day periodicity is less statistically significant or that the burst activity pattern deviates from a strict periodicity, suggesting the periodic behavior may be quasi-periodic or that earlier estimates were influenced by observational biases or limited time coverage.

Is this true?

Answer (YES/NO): YES